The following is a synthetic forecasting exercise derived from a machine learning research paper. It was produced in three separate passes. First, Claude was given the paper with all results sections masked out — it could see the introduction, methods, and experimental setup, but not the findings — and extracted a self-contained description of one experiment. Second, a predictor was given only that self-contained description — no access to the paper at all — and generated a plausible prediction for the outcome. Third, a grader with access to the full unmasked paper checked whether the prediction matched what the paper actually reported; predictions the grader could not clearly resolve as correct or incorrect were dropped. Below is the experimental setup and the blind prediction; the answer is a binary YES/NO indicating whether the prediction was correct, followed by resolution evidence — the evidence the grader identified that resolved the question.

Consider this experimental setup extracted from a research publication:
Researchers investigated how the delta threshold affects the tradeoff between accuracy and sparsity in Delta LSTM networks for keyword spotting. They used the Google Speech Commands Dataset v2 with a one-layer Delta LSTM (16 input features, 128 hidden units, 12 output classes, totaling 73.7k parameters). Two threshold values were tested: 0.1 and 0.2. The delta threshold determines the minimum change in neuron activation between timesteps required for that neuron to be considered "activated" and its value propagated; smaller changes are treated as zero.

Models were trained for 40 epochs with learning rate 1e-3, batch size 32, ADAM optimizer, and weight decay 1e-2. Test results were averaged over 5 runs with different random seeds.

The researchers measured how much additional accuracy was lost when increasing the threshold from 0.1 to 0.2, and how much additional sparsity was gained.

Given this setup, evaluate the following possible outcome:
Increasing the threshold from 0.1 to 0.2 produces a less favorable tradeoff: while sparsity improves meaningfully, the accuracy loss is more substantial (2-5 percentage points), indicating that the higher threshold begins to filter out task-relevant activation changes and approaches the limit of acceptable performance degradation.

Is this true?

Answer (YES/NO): NO